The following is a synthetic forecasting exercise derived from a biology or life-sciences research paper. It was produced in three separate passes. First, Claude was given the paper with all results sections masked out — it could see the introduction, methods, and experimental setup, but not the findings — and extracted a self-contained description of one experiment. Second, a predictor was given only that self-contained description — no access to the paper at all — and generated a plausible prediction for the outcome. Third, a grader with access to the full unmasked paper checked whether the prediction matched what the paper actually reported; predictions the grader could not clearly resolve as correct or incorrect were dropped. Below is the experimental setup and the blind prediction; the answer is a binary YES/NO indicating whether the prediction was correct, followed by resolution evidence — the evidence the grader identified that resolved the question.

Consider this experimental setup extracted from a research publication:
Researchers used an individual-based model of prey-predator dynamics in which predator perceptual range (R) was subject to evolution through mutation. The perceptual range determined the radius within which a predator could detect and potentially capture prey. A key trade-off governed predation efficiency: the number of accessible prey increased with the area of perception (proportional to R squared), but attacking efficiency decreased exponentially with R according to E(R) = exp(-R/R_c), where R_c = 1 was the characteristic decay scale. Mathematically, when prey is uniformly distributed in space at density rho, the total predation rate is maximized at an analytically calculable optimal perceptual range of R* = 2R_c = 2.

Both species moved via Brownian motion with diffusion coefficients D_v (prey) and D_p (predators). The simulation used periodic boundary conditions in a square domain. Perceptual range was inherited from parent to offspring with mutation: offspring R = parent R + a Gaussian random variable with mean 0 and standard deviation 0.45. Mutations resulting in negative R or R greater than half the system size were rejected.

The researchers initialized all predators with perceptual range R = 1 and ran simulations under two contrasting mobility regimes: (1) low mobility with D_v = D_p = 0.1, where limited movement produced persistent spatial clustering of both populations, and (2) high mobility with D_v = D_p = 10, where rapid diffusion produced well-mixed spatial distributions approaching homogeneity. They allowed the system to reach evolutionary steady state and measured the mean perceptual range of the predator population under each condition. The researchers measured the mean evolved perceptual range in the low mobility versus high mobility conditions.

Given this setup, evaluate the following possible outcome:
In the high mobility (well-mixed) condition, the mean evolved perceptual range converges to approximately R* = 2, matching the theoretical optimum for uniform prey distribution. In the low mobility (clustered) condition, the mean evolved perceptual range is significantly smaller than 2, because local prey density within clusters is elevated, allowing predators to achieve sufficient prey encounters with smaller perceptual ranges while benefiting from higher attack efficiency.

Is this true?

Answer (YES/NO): NO